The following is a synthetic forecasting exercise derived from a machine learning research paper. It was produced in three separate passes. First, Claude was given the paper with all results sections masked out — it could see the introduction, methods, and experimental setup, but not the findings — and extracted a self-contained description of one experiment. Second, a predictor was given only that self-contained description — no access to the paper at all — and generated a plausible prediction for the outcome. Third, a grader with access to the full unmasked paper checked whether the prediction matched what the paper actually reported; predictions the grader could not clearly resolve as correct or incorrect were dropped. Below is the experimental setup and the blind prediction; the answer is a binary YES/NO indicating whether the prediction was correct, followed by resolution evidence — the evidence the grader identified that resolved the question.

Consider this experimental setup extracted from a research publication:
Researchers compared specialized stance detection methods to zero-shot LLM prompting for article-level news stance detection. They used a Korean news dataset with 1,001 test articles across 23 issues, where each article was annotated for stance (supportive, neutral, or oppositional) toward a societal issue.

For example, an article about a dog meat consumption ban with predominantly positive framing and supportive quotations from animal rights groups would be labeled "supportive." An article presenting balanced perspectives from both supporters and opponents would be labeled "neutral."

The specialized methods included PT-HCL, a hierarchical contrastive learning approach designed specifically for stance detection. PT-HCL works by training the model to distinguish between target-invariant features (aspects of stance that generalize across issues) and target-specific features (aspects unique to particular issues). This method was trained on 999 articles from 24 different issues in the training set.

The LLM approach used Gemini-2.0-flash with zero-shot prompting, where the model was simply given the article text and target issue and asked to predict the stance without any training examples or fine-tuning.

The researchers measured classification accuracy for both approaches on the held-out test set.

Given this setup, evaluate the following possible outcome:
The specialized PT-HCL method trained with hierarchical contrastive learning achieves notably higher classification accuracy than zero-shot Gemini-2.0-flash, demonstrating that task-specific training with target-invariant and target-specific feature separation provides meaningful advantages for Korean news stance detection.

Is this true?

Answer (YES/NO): NO